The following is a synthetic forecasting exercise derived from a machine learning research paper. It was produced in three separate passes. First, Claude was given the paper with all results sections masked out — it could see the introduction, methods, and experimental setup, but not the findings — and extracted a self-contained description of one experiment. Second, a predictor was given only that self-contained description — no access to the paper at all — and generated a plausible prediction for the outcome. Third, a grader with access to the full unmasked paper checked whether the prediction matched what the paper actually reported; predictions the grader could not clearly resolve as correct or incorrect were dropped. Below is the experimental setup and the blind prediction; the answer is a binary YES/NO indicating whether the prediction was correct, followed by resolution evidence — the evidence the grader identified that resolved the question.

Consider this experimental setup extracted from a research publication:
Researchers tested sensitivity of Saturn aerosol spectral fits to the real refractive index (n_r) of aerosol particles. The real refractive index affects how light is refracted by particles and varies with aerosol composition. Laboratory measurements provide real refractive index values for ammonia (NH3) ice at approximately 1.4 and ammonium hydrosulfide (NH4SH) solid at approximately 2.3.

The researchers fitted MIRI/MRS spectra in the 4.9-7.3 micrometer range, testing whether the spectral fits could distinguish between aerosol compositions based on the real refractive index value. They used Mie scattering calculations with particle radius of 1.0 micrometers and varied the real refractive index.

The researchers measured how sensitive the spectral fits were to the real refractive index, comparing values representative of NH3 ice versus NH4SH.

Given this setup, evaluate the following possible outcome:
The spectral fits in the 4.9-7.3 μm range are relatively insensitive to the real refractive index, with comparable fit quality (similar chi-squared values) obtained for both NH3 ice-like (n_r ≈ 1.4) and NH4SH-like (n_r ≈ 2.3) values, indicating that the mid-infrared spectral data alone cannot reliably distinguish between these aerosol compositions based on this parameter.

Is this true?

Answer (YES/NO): YES